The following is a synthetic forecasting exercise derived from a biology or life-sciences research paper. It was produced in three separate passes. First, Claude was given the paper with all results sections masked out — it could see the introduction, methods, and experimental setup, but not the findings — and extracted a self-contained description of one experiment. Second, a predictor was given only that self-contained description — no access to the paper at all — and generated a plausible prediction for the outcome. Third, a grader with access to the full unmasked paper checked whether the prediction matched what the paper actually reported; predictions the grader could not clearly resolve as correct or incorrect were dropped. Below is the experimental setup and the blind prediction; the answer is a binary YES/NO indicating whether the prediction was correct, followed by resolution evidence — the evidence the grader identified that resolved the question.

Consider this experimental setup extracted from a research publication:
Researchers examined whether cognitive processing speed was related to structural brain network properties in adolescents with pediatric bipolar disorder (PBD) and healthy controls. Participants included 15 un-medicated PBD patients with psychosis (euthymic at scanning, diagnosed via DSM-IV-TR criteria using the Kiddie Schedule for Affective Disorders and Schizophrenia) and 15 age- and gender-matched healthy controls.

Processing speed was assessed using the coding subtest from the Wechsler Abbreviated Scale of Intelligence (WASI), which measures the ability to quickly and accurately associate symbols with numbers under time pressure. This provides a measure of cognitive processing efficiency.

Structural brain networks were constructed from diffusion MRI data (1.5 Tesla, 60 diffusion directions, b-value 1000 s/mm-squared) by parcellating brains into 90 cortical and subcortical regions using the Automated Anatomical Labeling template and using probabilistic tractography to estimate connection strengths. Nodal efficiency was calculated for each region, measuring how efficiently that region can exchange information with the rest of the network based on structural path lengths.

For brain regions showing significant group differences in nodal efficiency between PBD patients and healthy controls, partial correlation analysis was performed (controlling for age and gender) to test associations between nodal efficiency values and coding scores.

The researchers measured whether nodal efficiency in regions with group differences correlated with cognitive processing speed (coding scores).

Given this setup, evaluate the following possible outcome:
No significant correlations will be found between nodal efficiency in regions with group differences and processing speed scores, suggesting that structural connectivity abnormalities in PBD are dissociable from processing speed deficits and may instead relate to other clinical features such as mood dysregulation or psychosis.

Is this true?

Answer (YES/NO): YES